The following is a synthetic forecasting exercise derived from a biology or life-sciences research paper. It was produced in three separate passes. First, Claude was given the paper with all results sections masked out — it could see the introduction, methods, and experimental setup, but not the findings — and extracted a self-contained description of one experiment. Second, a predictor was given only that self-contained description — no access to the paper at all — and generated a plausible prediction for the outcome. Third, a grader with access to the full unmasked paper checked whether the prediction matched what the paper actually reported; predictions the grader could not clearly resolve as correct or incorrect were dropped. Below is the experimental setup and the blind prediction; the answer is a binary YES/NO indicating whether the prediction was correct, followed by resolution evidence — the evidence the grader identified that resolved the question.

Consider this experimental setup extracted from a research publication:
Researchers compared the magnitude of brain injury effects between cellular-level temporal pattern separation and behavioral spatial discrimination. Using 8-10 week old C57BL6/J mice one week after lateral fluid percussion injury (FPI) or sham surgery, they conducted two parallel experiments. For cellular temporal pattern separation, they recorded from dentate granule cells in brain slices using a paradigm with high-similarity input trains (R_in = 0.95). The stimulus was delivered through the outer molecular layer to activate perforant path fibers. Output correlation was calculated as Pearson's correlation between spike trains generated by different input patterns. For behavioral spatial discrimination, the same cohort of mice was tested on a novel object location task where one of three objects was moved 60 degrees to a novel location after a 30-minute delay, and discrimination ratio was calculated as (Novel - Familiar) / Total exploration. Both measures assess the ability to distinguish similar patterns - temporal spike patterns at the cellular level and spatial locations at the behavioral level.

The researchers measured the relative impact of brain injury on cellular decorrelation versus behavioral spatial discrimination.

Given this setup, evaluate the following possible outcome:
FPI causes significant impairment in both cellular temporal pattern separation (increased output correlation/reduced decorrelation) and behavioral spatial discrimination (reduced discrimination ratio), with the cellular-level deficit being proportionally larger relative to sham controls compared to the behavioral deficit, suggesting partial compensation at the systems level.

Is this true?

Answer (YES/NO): NO